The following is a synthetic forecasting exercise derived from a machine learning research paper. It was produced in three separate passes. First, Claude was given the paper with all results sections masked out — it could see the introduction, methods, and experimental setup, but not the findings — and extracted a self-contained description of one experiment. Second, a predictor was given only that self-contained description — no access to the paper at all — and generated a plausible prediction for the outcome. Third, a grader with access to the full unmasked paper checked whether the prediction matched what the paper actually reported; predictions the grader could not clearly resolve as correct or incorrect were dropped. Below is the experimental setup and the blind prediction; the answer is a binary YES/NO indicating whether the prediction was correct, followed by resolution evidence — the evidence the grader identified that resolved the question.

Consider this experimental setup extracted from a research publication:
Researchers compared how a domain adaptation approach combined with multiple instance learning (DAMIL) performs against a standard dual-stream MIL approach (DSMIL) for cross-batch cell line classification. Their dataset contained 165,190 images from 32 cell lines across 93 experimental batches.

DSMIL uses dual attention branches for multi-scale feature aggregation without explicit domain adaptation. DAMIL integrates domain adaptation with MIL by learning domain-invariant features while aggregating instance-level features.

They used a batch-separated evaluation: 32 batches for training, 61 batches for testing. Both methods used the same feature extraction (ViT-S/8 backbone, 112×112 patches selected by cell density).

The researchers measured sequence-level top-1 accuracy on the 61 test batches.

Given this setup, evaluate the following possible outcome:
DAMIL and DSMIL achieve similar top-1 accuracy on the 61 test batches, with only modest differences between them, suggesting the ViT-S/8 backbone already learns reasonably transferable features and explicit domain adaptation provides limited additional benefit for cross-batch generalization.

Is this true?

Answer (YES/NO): NO